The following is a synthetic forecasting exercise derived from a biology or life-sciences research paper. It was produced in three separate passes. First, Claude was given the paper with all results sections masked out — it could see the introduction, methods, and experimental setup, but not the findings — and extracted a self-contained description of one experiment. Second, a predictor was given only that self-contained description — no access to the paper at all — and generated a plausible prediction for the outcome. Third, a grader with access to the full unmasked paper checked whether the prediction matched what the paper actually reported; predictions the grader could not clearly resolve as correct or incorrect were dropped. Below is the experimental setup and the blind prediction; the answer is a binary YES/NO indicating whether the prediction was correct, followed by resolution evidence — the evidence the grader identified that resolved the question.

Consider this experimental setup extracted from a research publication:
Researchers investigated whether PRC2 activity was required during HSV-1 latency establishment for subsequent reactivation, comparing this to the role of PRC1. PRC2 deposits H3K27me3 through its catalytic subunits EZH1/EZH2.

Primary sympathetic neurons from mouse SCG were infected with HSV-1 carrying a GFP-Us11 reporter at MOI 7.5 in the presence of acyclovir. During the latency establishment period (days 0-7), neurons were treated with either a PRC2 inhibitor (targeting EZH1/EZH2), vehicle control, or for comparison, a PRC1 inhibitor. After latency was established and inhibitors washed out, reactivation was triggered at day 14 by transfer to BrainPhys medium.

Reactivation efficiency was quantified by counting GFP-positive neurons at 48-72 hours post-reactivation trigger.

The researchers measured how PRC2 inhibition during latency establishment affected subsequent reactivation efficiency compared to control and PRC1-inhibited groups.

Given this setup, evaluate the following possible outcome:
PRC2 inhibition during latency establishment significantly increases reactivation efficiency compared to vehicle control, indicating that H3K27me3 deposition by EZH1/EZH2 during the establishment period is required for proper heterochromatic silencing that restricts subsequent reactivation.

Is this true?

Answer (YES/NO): NO